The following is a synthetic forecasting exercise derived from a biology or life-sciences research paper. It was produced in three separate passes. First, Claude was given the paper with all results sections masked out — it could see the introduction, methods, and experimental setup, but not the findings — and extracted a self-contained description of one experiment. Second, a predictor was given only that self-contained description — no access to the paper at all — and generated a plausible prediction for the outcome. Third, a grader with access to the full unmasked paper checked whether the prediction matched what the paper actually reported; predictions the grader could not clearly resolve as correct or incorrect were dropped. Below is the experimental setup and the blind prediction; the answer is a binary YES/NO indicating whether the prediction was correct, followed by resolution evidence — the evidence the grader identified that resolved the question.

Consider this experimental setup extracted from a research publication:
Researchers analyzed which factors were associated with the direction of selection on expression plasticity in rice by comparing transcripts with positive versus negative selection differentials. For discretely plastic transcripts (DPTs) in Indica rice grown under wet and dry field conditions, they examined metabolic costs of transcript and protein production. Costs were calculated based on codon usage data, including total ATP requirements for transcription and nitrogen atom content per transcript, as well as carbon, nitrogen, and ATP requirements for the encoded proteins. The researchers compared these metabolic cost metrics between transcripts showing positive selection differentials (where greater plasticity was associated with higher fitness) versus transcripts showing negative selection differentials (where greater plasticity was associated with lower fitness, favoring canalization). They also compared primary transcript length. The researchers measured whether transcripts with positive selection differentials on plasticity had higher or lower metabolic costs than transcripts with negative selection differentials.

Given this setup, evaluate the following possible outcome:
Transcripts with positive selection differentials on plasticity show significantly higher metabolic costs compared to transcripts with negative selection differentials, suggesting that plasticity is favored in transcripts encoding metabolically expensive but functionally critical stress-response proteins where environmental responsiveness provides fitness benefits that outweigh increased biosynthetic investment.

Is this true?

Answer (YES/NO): YES